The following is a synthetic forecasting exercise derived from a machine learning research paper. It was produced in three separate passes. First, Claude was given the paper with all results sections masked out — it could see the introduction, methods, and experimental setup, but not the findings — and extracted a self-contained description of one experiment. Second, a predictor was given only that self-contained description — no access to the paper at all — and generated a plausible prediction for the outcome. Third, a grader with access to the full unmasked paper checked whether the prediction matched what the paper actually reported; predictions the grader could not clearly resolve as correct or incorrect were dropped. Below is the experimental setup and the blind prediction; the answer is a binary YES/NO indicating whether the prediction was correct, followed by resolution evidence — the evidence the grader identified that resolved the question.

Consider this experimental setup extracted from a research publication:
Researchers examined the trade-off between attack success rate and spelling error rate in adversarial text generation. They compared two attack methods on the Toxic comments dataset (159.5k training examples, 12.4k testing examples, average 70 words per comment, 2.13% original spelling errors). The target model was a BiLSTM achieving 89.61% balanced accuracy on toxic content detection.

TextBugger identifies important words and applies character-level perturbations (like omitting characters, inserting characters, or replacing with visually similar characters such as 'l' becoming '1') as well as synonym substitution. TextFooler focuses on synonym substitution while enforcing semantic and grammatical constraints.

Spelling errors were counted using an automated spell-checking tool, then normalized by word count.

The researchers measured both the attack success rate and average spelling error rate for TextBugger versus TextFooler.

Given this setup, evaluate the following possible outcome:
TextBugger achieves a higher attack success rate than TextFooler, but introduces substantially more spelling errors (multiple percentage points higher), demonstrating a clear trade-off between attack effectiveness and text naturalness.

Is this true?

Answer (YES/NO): YES